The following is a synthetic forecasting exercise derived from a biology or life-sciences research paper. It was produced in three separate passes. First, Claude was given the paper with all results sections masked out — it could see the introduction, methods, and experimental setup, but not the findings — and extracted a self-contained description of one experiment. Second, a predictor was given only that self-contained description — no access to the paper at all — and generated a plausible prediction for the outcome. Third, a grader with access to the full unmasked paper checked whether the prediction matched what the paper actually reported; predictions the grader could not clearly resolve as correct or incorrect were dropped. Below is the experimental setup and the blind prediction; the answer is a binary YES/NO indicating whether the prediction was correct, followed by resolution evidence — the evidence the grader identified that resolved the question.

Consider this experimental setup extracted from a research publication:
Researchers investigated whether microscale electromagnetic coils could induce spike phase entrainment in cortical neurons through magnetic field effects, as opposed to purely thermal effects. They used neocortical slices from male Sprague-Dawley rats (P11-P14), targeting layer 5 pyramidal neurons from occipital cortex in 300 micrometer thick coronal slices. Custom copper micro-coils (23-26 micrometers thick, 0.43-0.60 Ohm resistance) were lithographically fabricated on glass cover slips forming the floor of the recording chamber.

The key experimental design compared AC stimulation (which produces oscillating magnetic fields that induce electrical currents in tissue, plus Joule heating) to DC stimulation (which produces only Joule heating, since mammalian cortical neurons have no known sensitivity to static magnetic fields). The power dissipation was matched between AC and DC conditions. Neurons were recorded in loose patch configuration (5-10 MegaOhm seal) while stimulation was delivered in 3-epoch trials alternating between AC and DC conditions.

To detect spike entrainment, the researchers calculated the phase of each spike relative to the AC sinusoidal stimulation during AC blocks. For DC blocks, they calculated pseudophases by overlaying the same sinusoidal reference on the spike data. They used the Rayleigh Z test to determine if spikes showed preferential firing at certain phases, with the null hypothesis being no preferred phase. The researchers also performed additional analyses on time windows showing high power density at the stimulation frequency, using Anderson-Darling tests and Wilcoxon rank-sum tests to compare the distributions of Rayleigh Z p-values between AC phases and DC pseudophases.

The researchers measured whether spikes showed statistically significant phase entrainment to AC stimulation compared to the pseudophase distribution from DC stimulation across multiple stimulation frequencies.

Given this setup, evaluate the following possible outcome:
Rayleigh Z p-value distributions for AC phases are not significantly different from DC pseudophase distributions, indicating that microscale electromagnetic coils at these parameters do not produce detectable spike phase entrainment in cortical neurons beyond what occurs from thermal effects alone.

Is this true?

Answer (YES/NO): YES